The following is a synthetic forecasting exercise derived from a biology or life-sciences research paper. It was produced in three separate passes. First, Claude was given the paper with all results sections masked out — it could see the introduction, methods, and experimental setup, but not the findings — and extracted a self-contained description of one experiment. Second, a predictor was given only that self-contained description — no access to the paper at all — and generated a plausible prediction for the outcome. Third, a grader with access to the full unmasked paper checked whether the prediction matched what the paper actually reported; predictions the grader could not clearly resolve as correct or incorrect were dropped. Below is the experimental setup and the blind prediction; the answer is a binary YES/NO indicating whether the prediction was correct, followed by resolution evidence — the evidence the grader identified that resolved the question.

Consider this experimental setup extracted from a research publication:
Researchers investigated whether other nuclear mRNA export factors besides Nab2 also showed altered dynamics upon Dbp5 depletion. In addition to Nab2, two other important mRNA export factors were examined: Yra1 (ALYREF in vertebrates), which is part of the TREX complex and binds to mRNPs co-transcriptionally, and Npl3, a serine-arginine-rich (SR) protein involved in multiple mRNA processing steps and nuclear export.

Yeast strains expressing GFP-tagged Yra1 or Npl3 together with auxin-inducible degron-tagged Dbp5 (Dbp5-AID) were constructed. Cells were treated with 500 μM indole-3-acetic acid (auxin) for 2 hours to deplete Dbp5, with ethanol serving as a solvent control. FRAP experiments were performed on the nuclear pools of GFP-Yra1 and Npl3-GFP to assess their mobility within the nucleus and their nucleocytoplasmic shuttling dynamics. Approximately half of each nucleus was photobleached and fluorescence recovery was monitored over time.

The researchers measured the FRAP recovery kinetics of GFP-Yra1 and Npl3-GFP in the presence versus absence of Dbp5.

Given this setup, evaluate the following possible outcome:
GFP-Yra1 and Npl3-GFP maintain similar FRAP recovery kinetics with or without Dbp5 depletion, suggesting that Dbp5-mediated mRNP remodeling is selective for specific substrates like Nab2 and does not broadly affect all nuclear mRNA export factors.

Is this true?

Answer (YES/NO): YES